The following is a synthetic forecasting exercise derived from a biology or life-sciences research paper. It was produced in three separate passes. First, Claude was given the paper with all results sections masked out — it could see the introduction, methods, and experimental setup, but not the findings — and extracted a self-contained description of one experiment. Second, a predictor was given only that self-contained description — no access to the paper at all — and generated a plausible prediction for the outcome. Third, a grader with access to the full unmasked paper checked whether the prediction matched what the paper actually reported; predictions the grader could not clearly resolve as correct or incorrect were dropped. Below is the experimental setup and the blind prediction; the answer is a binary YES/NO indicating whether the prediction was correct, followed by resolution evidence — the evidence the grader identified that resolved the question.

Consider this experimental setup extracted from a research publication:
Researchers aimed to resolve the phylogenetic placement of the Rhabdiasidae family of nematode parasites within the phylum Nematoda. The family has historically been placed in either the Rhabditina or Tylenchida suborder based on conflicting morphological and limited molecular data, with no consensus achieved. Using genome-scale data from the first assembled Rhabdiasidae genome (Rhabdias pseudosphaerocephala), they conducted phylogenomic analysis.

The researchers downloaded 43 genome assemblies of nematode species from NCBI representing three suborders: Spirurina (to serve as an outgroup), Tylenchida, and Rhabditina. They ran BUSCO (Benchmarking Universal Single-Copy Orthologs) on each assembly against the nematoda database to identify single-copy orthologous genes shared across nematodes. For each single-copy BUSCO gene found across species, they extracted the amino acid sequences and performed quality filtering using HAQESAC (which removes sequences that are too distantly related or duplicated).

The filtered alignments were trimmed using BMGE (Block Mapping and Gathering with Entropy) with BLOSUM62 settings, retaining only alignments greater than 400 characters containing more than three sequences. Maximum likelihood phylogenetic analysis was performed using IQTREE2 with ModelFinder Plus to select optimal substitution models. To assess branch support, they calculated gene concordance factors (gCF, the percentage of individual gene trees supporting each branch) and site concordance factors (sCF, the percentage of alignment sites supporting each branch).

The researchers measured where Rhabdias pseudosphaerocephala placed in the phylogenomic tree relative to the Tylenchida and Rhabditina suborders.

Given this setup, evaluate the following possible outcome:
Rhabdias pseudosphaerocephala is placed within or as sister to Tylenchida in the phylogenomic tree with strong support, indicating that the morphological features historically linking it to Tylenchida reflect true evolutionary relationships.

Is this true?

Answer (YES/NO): NO